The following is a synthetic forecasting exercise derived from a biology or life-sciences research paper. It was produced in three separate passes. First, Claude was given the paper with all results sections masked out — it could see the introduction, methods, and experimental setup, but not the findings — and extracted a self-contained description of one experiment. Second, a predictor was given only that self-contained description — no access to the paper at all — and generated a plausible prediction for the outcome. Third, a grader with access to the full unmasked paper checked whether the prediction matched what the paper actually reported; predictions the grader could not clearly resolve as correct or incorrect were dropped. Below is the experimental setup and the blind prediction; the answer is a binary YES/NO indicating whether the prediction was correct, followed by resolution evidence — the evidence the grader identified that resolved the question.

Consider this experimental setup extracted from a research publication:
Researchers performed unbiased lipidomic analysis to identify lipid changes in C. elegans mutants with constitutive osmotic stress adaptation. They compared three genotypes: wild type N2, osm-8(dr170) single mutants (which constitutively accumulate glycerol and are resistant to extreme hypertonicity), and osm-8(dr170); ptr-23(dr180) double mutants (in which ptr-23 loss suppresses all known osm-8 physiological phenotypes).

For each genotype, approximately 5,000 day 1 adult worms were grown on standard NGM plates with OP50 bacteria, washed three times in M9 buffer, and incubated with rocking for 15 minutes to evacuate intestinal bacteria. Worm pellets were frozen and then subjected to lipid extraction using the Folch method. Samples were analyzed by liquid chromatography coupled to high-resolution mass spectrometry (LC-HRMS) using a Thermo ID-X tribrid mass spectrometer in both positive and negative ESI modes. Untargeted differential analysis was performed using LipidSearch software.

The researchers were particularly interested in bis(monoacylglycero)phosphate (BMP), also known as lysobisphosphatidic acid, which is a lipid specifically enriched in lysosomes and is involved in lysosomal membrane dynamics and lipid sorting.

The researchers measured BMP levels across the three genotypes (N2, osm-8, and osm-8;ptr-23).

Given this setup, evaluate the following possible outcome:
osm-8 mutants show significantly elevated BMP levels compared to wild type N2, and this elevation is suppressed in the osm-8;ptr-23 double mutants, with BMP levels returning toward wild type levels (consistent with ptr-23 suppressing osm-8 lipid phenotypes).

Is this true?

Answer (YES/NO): YES